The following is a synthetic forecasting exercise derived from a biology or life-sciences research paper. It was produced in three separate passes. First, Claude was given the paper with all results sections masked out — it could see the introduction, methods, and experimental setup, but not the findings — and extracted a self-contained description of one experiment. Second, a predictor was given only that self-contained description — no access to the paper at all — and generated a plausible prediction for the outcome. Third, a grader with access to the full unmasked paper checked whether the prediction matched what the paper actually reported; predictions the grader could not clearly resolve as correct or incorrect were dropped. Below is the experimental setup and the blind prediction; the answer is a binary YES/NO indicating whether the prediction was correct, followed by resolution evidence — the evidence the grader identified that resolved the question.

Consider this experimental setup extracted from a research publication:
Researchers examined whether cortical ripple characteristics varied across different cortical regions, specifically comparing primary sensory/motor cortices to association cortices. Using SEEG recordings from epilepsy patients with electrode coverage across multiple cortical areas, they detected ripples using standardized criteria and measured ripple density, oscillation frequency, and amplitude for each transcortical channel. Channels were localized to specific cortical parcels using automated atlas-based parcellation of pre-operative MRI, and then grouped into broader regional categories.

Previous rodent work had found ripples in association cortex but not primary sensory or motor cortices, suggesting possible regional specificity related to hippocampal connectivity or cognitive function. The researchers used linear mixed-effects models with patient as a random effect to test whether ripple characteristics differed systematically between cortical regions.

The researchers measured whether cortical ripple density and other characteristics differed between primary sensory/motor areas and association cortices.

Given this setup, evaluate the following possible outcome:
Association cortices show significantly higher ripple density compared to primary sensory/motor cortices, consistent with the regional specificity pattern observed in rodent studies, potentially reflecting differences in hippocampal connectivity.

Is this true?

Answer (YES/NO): NO